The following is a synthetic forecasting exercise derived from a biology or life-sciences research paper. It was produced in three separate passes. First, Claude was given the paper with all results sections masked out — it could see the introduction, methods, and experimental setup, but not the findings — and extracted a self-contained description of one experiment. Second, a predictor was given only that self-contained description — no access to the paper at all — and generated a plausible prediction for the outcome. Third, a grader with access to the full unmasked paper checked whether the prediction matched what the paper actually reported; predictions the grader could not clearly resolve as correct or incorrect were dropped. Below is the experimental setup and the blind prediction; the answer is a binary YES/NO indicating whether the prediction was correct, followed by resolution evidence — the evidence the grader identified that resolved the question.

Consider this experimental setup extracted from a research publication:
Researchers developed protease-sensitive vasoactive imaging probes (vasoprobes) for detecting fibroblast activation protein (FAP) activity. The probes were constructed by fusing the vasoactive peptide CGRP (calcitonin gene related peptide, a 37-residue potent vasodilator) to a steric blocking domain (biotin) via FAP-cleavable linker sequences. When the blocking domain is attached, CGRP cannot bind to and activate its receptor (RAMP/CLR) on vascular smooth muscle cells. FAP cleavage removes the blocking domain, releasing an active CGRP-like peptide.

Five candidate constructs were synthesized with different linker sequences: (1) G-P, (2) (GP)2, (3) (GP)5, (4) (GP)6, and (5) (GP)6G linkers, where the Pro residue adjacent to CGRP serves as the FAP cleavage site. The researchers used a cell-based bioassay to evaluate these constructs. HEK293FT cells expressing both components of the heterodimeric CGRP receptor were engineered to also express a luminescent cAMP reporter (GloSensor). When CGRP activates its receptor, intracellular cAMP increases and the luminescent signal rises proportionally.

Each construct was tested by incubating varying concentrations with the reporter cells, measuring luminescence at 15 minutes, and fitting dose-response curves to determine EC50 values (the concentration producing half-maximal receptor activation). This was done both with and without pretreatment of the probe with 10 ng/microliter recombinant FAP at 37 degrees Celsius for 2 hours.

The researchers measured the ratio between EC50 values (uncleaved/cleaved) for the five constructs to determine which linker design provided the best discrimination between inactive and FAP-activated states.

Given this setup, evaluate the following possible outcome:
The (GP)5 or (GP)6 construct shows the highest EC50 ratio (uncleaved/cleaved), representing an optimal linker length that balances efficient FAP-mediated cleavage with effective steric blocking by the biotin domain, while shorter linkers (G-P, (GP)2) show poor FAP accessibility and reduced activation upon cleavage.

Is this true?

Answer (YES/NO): NO